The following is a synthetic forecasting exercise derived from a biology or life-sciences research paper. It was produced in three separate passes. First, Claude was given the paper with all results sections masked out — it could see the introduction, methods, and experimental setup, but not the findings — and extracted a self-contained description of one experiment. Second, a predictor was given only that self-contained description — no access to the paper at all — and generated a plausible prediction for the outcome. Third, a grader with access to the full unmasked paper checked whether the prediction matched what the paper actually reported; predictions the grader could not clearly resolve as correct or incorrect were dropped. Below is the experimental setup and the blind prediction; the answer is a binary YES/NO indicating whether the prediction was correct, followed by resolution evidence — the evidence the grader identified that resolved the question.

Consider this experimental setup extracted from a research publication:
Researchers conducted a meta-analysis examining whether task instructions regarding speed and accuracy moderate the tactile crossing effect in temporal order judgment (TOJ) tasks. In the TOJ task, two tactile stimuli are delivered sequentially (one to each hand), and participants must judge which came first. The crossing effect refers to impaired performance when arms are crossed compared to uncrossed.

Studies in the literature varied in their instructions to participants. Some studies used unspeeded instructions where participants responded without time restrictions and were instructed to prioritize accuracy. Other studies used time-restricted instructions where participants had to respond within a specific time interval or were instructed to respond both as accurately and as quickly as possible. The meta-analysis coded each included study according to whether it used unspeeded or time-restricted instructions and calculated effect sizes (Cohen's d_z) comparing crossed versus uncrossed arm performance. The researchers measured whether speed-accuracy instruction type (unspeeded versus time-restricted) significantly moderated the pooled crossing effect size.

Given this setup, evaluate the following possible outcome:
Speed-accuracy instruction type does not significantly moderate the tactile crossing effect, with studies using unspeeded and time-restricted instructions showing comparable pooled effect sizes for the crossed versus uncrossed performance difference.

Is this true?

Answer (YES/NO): YES